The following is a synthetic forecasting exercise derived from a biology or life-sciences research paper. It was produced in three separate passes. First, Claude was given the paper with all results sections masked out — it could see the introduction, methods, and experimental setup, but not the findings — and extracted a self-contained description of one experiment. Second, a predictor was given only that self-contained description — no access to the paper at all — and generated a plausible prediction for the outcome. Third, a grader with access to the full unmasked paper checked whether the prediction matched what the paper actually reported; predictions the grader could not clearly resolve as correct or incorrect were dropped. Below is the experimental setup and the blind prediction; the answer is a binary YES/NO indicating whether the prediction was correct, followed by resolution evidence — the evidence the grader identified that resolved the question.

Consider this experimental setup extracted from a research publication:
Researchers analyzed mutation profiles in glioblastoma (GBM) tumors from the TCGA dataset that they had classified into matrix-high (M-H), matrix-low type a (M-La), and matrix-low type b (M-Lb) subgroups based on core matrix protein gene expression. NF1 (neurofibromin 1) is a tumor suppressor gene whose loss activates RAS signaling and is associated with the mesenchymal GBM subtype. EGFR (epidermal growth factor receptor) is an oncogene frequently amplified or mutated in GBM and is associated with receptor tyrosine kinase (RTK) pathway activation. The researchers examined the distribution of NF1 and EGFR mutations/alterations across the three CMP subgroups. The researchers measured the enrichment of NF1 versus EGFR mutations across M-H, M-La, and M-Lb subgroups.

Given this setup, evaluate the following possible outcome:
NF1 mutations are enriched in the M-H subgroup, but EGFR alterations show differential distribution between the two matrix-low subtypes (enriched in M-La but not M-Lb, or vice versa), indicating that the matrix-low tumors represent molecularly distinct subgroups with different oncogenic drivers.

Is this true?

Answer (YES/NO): YES